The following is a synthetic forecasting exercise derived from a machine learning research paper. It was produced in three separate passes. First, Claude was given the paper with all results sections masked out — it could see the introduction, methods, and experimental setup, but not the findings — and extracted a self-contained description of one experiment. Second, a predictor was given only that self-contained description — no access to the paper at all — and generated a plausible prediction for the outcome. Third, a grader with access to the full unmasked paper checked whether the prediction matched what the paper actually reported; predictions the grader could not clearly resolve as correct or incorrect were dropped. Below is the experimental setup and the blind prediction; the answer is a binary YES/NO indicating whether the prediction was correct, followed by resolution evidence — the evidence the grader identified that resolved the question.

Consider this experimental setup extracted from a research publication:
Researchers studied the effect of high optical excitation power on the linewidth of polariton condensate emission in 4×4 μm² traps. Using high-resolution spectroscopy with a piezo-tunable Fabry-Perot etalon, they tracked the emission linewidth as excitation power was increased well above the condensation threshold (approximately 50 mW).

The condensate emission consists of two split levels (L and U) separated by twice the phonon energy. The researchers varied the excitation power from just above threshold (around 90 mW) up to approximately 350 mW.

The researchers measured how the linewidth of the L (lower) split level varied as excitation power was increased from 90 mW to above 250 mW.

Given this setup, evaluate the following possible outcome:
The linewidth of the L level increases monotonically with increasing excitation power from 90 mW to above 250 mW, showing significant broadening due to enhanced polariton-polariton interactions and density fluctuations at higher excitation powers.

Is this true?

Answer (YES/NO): NO